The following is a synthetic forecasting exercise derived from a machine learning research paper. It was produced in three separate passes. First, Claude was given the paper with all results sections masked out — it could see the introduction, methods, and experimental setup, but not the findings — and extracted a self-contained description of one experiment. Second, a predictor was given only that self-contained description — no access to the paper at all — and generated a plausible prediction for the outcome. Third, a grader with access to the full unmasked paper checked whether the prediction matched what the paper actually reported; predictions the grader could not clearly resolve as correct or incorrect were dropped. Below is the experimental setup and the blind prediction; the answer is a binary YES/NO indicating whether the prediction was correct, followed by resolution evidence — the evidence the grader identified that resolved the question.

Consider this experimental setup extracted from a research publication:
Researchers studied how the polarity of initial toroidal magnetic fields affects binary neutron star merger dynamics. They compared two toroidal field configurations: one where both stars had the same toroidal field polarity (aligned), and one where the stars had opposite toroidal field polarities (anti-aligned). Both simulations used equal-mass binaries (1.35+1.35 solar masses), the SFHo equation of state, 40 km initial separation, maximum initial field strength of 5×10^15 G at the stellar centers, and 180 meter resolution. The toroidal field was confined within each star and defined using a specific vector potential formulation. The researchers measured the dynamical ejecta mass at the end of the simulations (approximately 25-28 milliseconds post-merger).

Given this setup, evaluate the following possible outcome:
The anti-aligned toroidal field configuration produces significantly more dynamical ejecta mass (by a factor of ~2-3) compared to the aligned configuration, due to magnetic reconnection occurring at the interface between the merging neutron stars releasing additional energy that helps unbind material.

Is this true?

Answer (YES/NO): NO